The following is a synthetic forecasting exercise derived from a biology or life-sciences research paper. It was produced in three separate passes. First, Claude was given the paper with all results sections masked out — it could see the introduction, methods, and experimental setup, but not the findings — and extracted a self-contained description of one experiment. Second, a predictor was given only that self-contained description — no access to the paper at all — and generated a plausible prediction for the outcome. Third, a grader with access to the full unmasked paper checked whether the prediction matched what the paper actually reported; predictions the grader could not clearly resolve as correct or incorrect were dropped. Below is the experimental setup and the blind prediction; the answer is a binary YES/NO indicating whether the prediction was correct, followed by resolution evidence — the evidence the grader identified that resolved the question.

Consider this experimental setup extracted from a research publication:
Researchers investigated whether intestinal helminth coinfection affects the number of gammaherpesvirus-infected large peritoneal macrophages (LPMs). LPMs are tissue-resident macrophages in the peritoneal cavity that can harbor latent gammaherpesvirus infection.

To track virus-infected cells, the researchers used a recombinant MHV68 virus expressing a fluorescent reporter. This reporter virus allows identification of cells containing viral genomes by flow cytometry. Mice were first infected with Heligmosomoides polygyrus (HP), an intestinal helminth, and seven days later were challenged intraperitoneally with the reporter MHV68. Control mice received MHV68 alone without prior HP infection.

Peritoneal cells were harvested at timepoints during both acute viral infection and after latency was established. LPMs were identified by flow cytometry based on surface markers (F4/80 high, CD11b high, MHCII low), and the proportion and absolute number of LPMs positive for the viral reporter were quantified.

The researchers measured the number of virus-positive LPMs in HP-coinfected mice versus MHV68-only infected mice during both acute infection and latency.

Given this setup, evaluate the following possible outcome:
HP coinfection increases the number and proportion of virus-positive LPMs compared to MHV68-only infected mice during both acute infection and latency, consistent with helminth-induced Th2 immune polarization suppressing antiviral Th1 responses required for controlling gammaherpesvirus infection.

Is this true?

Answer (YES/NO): NO